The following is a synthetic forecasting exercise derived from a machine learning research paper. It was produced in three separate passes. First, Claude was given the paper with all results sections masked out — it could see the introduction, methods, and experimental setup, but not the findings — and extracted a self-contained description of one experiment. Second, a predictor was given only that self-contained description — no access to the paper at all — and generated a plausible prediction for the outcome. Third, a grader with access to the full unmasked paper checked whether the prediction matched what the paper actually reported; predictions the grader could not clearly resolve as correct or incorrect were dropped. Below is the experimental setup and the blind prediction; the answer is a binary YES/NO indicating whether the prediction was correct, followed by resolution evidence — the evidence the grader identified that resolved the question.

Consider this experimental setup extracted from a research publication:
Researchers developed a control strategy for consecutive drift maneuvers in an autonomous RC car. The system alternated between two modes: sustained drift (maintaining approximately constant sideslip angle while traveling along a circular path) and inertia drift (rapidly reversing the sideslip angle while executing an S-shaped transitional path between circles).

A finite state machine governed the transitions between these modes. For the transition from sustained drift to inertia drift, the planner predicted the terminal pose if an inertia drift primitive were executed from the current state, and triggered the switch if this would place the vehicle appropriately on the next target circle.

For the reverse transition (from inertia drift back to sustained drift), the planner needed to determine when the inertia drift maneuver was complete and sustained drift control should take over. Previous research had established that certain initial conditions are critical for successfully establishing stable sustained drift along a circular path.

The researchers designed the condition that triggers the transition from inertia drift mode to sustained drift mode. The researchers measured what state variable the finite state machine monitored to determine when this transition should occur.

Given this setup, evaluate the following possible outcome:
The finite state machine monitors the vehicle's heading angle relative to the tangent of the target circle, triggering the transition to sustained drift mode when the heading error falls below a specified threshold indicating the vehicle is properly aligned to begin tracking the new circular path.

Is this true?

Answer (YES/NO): NO